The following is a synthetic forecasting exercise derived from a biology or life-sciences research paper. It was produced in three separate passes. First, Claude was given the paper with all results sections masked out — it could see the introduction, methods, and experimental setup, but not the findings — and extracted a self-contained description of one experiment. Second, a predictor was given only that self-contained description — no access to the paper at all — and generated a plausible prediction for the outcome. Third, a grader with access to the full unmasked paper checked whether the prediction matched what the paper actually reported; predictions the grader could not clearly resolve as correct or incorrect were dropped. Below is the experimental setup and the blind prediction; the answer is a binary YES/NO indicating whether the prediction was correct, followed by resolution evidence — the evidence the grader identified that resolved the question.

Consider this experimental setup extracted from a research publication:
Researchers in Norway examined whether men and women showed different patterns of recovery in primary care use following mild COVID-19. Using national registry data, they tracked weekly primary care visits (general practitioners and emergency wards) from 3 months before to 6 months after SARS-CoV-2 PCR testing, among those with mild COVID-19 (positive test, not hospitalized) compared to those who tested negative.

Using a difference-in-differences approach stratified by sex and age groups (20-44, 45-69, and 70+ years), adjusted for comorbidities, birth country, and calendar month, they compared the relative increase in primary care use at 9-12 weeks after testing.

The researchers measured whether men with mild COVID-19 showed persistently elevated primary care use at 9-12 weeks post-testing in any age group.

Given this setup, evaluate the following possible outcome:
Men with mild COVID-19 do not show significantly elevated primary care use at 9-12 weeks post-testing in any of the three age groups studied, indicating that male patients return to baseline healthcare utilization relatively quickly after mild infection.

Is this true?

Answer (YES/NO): YES